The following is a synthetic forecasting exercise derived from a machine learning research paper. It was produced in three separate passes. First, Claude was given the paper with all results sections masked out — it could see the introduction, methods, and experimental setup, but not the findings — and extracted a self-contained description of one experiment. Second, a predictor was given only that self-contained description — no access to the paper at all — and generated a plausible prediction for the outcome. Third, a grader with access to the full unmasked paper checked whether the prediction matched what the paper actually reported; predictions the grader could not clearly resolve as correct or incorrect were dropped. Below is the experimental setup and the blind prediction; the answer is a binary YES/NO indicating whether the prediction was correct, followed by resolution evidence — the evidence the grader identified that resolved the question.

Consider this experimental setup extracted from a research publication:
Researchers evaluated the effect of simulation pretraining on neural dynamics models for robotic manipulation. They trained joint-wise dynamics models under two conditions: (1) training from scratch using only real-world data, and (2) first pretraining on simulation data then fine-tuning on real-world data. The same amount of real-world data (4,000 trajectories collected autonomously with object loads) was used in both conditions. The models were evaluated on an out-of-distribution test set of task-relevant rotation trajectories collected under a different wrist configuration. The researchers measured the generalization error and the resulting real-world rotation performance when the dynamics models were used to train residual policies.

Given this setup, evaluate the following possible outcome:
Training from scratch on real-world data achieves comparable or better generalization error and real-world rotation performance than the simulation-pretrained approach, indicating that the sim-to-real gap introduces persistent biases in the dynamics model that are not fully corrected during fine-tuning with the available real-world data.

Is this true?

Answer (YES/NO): NO